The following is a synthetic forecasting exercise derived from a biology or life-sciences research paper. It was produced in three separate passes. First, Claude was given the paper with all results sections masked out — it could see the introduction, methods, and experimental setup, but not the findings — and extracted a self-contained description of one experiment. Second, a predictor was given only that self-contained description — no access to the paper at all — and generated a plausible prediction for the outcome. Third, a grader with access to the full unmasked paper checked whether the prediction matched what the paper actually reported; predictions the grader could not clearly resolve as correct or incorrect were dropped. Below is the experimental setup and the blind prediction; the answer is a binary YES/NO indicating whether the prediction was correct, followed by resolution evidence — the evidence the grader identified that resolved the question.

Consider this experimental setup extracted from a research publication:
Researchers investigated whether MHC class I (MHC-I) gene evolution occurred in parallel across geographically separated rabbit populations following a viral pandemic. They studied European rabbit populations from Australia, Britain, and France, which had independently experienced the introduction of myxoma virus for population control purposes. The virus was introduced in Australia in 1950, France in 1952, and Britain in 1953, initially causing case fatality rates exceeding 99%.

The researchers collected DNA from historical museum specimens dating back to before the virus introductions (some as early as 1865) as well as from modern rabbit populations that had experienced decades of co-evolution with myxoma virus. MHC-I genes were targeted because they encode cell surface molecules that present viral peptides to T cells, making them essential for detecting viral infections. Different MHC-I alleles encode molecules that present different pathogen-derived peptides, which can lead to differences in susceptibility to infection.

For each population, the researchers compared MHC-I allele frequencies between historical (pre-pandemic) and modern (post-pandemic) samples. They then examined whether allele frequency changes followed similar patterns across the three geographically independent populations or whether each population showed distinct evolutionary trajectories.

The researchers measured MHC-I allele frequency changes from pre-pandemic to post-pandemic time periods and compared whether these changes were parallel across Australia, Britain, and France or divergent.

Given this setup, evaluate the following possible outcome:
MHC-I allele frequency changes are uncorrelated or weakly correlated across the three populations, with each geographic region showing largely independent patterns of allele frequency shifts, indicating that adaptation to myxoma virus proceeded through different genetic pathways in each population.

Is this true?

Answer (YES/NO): NO